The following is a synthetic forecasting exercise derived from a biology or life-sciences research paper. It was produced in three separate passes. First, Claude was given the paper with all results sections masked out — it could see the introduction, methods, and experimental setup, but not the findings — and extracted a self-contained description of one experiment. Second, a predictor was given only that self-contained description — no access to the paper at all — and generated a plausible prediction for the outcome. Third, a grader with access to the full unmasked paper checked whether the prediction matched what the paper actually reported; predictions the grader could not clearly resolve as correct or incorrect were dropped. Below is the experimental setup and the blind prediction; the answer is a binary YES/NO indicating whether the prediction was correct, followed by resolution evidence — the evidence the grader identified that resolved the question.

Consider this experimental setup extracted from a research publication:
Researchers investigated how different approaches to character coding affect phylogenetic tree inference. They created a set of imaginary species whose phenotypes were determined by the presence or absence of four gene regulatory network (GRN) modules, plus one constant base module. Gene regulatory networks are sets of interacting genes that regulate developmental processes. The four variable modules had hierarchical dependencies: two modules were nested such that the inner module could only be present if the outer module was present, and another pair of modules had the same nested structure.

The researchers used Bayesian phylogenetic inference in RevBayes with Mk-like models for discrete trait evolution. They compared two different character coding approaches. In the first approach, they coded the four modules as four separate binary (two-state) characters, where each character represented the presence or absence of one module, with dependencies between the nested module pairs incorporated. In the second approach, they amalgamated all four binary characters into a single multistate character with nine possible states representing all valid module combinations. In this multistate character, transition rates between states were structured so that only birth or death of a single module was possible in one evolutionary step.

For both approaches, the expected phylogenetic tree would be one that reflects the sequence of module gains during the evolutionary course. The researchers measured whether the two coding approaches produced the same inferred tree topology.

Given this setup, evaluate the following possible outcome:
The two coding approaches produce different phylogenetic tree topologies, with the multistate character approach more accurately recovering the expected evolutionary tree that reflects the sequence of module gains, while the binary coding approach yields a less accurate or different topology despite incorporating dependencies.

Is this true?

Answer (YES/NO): NO